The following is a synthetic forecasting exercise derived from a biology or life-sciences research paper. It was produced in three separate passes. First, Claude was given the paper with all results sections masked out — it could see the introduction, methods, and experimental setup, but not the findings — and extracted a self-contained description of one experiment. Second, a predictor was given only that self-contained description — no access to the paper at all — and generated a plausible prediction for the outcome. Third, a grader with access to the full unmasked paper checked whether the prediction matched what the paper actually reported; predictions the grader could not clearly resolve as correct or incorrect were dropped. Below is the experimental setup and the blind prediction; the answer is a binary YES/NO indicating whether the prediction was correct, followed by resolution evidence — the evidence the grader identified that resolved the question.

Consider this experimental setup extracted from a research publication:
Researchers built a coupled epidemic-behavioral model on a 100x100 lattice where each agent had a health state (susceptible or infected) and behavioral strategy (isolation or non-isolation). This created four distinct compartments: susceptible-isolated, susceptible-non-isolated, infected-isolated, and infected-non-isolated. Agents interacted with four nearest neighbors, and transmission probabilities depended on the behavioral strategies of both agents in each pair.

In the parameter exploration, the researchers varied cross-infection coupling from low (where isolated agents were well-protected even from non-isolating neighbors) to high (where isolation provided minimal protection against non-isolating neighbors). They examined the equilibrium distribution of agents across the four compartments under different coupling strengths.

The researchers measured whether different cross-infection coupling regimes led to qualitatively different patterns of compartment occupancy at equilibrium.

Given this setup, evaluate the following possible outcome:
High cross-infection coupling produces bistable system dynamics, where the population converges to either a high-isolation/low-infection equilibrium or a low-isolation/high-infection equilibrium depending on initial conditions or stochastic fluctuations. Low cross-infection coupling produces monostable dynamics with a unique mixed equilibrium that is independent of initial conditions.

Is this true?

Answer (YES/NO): NO